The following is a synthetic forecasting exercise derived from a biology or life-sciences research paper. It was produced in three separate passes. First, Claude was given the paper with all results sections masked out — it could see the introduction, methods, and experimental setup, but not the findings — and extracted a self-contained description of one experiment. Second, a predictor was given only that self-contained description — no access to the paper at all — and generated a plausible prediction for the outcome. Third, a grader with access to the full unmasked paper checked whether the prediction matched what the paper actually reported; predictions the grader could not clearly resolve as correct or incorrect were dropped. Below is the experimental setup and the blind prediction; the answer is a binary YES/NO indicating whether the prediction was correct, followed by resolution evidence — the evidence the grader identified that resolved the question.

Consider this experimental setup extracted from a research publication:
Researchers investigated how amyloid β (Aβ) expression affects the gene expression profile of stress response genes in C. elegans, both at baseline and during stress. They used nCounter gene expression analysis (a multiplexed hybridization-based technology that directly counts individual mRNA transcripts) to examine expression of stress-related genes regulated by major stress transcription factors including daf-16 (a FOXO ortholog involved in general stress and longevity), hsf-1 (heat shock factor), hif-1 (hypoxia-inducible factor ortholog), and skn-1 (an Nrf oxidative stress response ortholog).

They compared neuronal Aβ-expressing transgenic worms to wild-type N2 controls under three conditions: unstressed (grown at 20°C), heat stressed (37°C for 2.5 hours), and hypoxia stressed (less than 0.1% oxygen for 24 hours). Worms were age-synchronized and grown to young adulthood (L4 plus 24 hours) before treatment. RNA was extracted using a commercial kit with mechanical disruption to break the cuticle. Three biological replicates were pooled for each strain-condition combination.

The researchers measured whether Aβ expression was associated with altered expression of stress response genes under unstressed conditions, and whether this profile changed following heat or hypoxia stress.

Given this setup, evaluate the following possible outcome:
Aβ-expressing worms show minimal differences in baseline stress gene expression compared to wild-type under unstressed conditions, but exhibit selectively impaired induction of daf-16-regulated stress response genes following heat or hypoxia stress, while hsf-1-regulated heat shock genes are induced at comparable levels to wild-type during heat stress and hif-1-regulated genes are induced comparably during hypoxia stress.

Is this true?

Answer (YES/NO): NO